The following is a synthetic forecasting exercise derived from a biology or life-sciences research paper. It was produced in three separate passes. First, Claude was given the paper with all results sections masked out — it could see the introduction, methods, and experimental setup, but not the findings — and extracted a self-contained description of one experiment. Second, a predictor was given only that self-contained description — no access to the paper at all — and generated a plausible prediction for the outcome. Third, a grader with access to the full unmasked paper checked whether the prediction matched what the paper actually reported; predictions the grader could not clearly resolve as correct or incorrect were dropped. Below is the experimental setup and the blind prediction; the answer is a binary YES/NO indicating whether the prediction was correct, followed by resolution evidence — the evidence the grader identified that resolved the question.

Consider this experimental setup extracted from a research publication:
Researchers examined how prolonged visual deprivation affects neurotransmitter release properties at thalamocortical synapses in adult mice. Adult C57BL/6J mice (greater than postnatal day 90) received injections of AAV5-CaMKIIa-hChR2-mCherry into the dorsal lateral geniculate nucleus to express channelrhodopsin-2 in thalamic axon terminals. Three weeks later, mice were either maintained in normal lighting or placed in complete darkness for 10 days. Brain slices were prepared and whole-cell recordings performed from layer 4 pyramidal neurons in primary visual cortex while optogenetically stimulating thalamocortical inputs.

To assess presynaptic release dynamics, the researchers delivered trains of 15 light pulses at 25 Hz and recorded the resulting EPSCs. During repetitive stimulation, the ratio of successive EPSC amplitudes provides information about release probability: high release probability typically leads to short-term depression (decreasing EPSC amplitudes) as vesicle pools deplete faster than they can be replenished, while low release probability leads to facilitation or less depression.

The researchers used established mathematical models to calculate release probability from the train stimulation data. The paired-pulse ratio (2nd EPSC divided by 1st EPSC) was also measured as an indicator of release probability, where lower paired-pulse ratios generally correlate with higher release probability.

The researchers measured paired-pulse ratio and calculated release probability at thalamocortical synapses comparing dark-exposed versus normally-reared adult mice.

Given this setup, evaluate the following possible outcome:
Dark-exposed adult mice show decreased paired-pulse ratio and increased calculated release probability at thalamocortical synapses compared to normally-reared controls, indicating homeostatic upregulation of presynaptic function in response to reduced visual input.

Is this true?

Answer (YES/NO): NO